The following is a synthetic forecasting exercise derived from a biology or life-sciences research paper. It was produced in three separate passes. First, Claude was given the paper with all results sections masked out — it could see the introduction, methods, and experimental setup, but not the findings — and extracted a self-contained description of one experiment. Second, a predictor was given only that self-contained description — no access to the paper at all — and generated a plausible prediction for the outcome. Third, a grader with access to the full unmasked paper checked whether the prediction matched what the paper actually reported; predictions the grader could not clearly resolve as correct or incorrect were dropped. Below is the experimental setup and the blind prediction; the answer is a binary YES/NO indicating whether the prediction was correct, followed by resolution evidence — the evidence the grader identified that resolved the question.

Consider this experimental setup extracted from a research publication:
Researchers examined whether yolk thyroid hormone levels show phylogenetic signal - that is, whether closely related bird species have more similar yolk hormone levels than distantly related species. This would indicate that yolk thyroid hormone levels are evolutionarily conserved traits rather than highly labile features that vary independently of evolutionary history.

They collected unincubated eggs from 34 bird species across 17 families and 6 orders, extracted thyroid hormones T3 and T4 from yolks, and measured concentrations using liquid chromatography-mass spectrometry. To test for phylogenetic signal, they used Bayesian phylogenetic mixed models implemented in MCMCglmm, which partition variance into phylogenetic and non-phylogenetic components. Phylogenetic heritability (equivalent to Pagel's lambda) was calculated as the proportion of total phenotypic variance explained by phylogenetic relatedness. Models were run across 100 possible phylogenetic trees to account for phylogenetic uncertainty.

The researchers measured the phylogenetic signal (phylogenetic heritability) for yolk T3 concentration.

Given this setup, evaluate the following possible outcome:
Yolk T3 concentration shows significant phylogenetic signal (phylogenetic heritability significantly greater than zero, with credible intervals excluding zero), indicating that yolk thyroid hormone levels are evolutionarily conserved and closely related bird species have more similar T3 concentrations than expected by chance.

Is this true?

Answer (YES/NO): YES